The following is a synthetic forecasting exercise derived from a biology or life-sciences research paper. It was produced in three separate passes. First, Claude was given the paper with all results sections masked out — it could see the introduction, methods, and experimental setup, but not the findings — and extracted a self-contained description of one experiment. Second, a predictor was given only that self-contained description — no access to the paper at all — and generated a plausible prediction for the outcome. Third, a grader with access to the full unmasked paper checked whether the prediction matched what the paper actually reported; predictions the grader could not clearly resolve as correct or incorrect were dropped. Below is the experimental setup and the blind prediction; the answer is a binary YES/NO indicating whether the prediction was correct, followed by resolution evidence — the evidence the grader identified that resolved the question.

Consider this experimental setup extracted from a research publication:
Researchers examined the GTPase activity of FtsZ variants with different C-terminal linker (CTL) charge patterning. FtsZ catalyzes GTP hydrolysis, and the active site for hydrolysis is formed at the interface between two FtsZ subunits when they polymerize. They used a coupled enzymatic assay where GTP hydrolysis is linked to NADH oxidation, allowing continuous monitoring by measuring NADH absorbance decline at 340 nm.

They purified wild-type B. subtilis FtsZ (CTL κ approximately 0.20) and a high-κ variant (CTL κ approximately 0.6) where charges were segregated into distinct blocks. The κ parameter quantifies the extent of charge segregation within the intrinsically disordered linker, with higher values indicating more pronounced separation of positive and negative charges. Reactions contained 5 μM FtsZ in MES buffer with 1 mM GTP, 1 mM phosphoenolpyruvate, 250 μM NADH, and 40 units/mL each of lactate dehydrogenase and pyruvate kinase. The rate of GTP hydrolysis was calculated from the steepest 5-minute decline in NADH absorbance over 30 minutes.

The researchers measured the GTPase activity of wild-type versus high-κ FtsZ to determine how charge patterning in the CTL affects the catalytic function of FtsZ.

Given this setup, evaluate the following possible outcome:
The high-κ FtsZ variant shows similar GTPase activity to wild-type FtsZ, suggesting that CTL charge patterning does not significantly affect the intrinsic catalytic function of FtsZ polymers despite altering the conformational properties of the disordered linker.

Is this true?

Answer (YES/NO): NO